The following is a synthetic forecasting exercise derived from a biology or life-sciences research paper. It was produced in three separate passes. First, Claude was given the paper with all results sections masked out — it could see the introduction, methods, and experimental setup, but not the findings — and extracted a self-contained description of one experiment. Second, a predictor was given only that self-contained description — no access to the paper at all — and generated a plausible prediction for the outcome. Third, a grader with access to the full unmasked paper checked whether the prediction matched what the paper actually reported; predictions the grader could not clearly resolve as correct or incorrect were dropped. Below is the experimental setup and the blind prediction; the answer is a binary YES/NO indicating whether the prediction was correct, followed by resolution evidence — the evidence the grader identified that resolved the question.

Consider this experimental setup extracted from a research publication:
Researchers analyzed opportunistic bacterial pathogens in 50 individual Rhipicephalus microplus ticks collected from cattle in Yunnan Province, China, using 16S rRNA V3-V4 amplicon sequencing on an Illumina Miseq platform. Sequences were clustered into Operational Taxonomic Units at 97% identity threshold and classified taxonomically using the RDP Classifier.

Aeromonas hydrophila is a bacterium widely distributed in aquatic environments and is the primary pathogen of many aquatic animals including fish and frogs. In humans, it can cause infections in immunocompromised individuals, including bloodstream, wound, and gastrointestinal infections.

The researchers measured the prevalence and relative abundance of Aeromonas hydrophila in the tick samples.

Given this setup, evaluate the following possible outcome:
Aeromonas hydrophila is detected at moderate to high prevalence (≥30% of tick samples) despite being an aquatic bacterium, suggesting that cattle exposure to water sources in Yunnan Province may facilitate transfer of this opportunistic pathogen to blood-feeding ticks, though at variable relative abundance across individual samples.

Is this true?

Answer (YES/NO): YES